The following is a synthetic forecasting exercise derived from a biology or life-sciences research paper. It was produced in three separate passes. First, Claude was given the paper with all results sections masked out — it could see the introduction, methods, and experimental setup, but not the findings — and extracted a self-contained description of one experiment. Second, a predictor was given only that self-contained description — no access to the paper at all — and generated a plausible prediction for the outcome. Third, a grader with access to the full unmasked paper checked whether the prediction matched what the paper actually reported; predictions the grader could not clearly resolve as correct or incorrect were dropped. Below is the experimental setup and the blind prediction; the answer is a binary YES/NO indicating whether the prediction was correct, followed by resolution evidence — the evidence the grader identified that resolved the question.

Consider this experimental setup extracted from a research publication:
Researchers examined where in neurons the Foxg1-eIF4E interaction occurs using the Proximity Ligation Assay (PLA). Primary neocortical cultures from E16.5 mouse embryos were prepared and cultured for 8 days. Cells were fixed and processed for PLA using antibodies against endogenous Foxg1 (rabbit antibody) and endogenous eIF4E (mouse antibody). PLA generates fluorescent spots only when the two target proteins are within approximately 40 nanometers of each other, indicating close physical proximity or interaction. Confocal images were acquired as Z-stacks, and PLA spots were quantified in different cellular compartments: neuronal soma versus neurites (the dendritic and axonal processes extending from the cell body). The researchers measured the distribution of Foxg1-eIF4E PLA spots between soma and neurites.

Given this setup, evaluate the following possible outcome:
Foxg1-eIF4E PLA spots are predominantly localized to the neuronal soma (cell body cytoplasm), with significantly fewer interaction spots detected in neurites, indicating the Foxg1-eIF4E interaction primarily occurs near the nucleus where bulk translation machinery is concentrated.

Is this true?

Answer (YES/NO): NO